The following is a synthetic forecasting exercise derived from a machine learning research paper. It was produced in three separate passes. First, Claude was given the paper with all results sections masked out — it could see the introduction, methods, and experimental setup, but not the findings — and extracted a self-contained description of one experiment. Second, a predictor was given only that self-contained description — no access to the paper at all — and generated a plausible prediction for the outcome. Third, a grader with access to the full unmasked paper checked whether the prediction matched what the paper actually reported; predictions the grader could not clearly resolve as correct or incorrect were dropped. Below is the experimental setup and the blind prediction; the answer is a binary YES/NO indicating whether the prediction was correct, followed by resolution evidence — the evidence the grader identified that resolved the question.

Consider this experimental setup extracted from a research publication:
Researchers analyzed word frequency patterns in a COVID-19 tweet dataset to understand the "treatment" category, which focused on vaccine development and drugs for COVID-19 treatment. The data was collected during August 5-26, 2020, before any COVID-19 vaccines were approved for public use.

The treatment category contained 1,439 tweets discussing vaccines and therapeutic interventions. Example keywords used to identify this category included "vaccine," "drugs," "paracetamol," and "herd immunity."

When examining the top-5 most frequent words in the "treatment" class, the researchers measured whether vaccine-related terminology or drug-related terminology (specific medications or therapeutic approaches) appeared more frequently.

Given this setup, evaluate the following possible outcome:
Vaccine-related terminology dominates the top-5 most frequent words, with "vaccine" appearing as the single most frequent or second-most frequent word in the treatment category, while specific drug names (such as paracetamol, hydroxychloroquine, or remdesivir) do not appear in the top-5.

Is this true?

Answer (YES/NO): NO